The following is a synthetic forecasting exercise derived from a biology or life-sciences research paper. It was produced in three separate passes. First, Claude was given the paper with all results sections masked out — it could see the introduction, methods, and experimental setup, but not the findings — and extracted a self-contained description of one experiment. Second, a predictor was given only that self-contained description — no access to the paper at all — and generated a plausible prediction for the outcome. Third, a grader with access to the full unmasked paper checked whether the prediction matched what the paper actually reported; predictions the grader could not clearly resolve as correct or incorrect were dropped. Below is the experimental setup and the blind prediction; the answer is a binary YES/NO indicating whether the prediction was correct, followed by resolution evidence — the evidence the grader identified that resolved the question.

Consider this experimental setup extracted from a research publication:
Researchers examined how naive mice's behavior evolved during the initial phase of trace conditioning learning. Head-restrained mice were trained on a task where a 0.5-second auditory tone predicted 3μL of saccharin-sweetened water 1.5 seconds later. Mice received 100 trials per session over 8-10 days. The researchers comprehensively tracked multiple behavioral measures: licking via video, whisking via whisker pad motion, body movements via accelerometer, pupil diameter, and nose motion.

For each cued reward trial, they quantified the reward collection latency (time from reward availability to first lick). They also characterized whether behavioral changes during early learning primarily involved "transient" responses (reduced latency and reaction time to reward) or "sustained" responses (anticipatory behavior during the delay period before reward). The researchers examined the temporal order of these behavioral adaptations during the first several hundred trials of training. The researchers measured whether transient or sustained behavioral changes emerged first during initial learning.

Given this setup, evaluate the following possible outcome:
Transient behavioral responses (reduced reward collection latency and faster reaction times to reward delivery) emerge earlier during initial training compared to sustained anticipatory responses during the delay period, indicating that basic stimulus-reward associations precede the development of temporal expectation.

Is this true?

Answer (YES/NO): YES